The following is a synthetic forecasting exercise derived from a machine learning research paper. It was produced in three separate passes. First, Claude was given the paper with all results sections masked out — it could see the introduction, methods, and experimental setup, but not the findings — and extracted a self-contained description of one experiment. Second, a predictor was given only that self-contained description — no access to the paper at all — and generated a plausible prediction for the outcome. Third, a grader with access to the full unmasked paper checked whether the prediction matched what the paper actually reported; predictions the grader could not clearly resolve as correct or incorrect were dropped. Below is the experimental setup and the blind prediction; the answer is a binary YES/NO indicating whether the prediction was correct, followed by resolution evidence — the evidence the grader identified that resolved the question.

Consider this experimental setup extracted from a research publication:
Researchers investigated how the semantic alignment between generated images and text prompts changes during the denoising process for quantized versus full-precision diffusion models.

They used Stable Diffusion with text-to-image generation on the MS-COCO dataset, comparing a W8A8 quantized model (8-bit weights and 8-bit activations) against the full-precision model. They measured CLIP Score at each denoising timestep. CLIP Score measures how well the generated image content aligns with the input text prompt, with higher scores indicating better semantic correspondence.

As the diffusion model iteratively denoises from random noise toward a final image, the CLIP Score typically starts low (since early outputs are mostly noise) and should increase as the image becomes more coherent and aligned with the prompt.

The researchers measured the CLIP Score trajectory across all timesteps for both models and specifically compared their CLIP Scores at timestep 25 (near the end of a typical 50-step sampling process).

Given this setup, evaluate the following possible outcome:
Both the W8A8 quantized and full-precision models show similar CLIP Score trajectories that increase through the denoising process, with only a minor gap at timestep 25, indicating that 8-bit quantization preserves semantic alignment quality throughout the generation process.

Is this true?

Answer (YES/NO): NO